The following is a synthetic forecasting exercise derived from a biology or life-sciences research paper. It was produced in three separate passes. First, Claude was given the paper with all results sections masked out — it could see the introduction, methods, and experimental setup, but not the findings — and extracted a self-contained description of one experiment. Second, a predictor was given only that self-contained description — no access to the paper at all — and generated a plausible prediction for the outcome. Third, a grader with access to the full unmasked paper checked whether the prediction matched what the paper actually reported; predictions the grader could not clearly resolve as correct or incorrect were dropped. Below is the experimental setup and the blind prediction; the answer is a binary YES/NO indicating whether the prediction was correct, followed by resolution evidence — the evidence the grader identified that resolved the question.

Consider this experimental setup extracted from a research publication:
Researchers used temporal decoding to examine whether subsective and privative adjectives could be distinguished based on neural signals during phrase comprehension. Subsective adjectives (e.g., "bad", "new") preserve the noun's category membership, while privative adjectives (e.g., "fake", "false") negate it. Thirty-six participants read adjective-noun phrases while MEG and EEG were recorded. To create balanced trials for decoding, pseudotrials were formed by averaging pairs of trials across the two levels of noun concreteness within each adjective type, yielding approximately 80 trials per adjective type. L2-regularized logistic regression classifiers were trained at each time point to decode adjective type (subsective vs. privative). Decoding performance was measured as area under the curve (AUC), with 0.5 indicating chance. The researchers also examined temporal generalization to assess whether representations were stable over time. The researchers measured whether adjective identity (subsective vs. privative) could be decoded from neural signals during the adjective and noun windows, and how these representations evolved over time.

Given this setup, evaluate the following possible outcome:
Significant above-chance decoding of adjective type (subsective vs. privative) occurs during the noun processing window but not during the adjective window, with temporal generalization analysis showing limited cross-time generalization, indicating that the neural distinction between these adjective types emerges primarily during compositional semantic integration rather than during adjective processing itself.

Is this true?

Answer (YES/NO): NO